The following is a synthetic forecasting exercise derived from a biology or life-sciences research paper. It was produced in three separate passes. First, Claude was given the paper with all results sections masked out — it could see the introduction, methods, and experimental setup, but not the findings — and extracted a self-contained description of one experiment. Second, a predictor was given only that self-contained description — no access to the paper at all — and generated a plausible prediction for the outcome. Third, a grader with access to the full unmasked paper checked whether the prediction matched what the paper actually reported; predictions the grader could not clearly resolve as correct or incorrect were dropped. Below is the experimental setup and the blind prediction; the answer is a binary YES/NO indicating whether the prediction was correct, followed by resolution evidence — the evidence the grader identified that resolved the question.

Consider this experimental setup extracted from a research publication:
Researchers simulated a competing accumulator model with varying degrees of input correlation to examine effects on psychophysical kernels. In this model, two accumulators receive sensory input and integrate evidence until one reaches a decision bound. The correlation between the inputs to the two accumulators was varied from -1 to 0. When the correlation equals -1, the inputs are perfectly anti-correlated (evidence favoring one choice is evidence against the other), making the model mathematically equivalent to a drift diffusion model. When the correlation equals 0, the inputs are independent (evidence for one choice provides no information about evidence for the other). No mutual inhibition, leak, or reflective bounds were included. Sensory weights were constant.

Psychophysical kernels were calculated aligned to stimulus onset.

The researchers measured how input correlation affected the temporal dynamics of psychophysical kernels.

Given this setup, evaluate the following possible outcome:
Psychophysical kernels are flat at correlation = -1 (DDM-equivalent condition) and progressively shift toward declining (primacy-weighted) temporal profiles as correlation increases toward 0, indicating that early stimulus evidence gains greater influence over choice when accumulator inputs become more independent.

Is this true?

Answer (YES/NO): YES